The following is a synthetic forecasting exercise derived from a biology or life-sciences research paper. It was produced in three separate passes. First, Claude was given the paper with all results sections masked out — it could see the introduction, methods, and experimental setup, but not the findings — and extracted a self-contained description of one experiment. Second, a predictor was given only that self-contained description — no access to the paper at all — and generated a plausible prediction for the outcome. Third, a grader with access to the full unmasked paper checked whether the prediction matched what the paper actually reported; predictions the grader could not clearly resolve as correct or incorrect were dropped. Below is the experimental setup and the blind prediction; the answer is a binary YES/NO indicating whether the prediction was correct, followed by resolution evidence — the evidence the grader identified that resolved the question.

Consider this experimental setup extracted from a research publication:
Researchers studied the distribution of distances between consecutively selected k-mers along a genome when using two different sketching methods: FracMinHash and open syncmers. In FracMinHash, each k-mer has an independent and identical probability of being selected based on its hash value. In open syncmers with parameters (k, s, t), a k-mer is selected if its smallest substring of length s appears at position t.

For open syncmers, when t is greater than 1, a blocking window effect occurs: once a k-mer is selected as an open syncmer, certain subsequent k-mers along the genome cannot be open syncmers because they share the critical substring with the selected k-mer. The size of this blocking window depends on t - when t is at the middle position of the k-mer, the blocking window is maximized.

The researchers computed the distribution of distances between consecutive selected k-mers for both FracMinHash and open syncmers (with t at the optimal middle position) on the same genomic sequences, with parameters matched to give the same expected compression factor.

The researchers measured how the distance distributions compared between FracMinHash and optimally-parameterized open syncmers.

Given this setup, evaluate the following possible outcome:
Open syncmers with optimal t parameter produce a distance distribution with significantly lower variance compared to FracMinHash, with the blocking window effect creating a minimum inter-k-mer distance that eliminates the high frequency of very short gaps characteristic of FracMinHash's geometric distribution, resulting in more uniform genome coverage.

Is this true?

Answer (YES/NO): YES